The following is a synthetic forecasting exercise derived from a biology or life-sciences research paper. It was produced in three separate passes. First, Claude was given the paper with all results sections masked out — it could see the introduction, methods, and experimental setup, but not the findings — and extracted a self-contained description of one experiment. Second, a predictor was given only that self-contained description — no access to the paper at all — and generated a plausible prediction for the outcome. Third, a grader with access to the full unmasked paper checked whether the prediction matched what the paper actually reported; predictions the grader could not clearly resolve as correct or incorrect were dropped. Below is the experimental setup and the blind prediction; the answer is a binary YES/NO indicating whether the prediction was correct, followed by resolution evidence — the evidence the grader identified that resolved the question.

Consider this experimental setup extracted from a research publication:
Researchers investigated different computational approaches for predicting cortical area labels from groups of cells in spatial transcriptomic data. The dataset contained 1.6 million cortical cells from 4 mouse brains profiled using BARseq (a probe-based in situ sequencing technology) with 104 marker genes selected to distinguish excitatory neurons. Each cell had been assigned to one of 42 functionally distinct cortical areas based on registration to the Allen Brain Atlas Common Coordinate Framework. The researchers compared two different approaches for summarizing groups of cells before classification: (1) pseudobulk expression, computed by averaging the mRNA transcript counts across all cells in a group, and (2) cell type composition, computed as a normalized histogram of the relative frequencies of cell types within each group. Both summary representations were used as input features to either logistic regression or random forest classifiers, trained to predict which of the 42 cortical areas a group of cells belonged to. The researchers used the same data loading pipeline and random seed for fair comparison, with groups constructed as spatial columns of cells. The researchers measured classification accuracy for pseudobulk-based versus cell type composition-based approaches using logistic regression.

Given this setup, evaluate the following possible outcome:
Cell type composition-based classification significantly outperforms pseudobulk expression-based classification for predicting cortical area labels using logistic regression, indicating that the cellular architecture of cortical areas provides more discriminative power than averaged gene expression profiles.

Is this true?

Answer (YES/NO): NO